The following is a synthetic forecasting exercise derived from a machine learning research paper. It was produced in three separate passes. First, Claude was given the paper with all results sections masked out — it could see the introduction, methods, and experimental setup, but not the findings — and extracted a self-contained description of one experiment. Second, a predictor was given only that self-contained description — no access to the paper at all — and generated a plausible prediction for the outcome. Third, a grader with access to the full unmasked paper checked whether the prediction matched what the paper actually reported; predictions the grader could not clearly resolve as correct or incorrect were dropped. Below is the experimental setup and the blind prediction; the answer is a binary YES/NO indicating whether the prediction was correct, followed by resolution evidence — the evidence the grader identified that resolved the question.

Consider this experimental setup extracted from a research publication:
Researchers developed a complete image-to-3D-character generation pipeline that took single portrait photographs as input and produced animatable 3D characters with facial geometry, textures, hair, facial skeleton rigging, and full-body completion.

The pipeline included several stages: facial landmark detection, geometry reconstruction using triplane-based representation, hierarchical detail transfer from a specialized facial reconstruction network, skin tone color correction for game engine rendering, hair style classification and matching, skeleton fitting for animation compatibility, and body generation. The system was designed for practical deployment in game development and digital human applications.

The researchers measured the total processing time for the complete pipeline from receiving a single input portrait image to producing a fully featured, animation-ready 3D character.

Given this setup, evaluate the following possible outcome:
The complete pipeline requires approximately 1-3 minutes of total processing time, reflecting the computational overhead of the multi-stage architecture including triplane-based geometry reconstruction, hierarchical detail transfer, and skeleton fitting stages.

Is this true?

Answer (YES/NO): NO